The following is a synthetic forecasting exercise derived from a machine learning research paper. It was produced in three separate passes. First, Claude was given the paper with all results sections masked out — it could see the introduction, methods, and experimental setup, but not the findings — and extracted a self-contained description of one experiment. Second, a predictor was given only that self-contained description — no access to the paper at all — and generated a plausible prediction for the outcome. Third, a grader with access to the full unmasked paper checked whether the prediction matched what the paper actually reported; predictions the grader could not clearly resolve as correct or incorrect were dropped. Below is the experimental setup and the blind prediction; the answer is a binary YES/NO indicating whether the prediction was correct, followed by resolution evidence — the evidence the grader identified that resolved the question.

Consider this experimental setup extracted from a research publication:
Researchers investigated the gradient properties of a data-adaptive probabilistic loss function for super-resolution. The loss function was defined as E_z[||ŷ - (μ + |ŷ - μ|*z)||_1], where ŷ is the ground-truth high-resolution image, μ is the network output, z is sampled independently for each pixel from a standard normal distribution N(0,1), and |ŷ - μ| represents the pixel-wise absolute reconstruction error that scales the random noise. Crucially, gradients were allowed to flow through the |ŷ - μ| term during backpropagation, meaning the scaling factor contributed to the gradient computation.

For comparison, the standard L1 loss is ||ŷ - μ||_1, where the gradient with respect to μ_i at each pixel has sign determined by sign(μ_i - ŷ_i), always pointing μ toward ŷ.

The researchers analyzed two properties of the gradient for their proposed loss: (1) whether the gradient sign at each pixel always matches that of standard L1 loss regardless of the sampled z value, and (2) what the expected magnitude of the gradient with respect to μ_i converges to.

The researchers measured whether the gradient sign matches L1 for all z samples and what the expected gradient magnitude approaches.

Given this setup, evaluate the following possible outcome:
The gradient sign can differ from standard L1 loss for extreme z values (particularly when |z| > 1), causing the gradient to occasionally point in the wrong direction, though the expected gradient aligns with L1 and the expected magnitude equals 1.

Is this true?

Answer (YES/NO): NO